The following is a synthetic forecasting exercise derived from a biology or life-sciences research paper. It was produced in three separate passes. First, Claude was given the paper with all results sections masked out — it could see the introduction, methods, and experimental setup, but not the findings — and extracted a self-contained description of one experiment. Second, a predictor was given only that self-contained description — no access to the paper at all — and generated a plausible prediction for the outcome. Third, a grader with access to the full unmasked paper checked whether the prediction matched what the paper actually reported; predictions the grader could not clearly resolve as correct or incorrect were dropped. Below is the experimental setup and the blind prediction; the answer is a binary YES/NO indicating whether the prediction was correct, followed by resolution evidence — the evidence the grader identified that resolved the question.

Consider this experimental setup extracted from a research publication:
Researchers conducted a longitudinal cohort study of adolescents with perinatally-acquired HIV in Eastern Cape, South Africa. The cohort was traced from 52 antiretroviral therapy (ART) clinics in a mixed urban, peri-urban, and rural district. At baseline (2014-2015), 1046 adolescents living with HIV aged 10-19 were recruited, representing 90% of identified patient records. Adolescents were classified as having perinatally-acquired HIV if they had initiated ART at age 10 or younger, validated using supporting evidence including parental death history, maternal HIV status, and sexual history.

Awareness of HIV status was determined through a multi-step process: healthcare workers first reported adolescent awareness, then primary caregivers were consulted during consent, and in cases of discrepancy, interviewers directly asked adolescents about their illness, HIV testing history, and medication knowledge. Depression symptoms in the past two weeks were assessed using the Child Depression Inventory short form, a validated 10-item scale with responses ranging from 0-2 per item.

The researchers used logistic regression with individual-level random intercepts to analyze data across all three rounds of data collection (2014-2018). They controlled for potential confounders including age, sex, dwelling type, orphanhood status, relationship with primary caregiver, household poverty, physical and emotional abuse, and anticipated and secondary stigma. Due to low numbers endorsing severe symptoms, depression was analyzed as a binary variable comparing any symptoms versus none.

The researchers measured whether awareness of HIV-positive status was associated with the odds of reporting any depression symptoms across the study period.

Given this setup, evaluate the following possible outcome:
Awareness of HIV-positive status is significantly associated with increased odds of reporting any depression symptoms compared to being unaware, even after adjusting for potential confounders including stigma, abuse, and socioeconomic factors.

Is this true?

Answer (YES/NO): NO